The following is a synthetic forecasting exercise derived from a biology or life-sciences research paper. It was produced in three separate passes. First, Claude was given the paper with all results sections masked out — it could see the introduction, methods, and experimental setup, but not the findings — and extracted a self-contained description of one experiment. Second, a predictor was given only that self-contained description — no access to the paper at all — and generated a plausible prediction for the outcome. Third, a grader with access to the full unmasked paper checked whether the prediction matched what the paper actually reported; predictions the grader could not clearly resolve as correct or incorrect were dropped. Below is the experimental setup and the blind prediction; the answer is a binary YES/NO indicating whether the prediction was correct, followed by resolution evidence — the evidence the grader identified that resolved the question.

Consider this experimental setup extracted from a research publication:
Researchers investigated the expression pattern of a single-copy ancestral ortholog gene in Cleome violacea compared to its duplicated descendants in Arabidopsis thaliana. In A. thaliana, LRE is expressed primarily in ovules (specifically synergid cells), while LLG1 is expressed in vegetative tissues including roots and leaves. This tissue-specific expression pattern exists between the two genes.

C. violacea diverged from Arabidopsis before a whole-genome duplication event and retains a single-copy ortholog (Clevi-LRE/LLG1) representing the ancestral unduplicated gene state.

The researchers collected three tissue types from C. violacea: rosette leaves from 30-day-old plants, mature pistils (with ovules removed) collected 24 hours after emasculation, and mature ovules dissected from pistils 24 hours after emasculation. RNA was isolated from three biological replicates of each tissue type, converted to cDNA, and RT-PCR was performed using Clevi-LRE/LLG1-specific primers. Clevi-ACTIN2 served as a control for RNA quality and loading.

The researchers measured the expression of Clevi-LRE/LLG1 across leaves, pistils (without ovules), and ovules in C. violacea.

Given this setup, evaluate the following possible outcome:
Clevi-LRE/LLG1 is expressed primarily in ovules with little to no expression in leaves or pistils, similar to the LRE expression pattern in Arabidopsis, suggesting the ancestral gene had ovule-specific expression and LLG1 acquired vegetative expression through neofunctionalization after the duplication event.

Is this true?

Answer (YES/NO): NO